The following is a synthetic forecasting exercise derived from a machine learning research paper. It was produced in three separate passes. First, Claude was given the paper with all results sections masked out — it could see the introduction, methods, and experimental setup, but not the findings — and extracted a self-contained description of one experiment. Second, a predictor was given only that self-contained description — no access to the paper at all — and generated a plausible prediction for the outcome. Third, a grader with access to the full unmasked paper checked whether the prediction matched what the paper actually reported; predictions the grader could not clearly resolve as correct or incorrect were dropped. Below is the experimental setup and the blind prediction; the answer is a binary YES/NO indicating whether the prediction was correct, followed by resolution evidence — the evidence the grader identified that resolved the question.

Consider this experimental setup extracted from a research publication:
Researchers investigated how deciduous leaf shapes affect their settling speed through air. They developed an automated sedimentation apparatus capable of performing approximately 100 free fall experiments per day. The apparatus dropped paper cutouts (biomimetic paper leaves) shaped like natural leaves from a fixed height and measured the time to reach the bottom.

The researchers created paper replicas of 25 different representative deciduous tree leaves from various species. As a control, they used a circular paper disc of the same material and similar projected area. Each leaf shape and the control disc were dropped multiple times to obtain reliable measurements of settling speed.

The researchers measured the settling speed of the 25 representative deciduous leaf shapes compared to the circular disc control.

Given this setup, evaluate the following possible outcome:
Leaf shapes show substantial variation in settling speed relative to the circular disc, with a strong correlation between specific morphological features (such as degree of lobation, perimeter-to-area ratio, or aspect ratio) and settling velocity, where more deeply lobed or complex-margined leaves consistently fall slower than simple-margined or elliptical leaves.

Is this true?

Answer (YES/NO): NO